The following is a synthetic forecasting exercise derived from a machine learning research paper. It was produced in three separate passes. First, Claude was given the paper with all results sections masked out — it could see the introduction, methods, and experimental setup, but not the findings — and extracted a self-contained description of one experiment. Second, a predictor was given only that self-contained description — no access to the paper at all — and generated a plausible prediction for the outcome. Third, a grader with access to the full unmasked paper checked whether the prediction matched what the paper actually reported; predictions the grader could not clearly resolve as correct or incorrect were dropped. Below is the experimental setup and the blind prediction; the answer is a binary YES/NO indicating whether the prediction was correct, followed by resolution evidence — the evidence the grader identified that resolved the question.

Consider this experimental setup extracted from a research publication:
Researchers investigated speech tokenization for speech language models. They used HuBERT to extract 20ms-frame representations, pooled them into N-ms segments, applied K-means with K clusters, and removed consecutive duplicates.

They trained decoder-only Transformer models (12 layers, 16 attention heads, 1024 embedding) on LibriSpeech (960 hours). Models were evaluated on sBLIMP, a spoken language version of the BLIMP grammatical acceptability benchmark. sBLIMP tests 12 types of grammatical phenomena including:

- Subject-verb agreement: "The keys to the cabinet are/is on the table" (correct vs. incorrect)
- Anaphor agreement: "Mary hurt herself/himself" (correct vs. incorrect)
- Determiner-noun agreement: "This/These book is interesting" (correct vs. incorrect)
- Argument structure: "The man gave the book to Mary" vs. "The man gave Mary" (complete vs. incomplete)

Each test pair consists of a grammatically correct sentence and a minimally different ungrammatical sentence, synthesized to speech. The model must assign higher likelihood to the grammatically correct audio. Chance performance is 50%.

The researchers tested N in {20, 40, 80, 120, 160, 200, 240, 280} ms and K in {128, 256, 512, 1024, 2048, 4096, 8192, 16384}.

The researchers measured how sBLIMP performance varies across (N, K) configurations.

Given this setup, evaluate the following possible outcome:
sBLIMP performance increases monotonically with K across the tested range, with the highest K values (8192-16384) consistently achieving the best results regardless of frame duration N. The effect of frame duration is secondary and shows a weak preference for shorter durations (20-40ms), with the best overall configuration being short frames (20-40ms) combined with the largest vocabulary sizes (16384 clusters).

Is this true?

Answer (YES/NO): NO